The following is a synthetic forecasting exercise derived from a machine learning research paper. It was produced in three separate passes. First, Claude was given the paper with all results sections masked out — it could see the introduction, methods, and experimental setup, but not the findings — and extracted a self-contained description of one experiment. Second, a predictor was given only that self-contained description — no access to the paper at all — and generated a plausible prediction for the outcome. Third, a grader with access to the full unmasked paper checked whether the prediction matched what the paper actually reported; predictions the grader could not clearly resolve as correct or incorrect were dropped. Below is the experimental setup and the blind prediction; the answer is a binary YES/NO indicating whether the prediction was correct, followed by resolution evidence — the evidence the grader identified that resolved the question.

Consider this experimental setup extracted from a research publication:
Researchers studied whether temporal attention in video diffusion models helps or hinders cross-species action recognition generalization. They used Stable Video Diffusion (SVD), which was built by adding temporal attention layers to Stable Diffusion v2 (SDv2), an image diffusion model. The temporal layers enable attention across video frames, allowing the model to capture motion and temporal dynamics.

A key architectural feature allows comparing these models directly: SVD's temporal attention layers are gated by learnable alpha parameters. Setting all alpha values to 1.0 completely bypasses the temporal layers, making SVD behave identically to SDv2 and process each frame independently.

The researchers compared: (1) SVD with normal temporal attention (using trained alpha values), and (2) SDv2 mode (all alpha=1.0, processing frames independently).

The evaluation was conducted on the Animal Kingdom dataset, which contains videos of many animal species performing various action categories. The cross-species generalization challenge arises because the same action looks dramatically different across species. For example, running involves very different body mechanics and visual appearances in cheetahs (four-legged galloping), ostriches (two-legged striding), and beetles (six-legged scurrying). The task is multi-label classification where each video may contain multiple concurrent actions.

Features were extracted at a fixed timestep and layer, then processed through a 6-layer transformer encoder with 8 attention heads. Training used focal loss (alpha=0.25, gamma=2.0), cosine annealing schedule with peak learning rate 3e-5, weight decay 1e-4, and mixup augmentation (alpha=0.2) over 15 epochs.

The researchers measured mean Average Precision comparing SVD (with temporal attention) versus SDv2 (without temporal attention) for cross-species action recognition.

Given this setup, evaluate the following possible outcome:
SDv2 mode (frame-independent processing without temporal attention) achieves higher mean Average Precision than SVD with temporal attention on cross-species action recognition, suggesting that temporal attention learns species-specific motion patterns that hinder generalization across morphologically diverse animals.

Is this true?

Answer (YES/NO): NO